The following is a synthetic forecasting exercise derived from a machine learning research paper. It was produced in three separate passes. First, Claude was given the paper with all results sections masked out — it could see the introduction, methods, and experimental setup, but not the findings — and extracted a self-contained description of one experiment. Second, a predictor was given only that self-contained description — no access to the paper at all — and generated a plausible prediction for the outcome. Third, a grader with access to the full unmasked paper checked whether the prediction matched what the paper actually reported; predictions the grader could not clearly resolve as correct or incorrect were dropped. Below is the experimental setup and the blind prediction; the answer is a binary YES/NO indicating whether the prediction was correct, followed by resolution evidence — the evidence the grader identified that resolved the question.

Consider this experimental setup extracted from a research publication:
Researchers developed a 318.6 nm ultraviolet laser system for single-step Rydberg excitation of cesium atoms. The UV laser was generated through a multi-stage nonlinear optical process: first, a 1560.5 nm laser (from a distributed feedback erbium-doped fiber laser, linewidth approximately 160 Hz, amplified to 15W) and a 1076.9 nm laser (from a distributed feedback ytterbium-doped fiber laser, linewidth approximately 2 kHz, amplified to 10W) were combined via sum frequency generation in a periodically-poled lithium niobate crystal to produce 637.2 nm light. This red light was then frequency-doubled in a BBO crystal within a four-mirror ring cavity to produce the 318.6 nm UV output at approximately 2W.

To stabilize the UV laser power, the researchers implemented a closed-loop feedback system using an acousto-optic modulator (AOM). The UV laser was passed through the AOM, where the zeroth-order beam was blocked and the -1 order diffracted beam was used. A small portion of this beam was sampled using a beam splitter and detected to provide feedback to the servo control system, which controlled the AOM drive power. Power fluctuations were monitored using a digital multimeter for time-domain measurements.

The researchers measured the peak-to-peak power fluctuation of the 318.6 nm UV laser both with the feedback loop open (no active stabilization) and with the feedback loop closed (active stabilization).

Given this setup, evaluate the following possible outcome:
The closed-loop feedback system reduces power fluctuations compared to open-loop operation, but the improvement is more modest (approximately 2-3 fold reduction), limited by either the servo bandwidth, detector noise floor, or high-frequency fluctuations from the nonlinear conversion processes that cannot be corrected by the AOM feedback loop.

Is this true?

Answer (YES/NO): NO